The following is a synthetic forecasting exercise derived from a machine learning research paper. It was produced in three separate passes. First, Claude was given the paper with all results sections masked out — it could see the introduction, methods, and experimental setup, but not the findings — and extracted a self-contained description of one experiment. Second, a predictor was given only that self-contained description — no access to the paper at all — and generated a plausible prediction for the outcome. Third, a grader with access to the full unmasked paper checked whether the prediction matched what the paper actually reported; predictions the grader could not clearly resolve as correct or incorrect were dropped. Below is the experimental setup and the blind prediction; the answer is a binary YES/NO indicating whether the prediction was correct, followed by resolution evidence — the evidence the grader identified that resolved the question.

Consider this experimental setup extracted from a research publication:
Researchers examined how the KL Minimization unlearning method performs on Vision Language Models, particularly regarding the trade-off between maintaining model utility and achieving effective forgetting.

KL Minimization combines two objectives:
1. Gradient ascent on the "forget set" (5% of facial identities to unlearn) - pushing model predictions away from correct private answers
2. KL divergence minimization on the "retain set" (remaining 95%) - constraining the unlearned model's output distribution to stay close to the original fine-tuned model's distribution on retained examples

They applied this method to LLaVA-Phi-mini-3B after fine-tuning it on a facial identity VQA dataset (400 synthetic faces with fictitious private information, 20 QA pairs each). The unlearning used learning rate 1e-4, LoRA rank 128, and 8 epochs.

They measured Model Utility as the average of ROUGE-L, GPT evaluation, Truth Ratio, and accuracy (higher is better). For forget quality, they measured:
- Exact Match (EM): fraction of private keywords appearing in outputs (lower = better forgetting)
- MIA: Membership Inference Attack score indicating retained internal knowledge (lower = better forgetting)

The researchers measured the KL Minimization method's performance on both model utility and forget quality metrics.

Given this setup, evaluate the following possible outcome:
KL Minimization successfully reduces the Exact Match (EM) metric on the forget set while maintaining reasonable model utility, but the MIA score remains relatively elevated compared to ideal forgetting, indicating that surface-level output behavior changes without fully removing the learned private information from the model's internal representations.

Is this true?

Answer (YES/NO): NO